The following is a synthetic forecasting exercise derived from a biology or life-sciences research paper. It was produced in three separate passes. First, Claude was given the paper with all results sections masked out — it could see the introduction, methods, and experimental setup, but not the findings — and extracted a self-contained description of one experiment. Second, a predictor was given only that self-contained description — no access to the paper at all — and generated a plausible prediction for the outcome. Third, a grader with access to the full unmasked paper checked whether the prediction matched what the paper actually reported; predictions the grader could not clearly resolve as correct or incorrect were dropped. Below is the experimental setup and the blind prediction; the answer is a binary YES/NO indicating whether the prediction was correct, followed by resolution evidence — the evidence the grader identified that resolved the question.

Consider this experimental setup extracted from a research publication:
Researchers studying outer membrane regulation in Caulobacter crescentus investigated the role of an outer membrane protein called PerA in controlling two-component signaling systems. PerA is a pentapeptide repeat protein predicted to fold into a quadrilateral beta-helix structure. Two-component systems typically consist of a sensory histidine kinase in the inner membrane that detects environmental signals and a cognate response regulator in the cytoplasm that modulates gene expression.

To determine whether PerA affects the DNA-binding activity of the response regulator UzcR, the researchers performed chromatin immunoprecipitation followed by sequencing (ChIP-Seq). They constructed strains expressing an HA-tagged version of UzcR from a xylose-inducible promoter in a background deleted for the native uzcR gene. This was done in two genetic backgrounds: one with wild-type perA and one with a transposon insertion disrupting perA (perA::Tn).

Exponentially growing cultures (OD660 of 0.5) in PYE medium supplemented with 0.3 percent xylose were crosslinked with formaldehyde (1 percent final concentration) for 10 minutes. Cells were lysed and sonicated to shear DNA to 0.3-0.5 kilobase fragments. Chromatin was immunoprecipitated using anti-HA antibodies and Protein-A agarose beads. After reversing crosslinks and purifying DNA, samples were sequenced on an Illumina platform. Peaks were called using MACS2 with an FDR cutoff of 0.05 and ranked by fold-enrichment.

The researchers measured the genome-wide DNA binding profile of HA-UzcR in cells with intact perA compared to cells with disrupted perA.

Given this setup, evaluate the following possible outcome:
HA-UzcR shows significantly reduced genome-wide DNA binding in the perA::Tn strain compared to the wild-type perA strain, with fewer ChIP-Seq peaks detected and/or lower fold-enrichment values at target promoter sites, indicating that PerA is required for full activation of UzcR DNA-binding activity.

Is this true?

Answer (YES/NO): NO